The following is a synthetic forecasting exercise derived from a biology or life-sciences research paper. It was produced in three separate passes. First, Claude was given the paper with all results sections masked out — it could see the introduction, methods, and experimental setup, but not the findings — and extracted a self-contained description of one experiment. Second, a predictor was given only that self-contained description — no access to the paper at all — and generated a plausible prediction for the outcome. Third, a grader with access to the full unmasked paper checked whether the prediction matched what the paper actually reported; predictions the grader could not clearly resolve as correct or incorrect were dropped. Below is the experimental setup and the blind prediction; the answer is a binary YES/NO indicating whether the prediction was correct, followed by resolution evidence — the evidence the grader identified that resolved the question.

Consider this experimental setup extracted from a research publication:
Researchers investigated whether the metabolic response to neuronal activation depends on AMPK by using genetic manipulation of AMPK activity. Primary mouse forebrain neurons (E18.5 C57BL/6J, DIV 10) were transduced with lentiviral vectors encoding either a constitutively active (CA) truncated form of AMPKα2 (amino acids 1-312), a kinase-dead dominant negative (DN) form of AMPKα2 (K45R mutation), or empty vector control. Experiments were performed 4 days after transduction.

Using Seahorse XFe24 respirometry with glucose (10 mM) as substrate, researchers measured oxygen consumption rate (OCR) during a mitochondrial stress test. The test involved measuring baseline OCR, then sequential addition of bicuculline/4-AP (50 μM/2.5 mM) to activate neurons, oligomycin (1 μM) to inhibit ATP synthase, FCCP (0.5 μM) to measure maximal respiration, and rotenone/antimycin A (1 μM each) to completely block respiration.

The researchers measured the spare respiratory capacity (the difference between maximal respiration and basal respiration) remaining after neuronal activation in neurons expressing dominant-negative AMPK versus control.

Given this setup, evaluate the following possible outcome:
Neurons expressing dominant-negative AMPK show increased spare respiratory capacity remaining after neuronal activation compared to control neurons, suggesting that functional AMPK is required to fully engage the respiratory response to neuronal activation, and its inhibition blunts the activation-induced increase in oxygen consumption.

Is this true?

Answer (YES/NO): YES